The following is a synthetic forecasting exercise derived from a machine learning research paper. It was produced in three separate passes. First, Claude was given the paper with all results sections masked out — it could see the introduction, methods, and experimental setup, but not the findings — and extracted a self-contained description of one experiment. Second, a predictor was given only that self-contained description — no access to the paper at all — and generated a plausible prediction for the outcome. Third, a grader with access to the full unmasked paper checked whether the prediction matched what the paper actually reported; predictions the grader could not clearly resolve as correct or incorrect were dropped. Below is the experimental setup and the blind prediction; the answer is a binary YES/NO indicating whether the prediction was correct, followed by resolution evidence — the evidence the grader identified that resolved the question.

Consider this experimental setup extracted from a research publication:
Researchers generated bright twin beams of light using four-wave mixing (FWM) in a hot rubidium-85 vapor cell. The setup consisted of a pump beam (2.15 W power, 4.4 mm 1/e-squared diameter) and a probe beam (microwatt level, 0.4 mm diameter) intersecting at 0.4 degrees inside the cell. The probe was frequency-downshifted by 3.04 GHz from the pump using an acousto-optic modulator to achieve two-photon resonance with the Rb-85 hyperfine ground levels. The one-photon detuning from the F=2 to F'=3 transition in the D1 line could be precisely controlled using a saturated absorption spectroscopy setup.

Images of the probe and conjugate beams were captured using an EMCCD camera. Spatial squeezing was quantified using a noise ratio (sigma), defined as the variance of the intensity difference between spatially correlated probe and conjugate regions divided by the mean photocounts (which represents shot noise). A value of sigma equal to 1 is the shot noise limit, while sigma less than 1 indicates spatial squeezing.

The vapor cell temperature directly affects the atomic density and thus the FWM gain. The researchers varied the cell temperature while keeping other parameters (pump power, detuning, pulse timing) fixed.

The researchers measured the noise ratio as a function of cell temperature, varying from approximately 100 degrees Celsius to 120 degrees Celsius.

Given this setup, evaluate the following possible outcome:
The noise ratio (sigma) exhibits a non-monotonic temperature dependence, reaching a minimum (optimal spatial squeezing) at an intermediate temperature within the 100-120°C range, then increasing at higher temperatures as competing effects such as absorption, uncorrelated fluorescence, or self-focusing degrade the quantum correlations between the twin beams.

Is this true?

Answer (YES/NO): NO